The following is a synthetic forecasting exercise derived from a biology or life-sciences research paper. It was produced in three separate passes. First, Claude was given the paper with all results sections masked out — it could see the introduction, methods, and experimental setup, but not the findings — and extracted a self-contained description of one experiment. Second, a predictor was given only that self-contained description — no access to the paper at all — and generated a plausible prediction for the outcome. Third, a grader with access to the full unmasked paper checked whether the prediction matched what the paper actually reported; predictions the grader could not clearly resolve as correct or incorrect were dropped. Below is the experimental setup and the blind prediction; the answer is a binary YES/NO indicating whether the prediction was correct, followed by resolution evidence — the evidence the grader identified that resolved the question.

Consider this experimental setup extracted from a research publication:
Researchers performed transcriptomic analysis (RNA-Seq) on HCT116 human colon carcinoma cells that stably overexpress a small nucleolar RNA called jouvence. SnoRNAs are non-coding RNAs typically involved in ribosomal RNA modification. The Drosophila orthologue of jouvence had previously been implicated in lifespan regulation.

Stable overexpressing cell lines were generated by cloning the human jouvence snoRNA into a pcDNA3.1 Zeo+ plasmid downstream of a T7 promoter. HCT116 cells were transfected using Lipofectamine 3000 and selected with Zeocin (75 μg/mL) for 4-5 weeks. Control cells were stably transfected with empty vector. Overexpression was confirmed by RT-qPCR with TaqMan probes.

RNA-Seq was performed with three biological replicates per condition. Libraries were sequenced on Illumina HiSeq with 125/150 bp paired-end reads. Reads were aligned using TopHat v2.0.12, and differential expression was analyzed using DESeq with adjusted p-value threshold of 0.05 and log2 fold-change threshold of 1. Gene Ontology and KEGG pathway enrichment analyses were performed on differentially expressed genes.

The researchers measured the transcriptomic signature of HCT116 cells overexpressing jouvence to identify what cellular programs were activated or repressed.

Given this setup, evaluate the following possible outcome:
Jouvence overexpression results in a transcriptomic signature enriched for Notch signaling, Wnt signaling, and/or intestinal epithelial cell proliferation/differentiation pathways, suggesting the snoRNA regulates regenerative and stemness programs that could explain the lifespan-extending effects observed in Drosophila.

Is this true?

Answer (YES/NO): NO